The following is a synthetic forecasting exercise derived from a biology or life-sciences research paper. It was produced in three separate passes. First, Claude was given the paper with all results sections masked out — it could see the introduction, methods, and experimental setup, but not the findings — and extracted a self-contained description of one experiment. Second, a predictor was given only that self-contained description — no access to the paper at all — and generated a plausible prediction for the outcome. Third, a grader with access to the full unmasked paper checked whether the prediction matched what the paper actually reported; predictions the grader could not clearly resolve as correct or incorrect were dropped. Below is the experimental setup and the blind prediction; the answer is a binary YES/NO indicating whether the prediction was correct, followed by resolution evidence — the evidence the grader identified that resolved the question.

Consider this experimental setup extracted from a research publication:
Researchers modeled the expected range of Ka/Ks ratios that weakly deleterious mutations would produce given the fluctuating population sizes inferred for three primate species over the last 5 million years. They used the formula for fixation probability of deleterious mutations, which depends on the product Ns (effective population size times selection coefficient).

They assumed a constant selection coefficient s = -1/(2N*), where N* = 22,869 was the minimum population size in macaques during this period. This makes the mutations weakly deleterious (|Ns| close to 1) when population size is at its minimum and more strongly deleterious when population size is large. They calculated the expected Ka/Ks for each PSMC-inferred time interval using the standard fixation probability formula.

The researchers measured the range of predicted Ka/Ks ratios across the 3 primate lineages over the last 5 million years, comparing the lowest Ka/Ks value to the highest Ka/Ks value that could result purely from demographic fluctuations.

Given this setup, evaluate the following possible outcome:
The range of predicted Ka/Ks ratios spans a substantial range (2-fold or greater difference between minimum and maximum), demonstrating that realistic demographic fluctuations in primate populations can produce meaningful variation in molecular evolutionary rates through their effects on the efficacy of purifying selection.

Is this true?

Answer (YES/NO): YES